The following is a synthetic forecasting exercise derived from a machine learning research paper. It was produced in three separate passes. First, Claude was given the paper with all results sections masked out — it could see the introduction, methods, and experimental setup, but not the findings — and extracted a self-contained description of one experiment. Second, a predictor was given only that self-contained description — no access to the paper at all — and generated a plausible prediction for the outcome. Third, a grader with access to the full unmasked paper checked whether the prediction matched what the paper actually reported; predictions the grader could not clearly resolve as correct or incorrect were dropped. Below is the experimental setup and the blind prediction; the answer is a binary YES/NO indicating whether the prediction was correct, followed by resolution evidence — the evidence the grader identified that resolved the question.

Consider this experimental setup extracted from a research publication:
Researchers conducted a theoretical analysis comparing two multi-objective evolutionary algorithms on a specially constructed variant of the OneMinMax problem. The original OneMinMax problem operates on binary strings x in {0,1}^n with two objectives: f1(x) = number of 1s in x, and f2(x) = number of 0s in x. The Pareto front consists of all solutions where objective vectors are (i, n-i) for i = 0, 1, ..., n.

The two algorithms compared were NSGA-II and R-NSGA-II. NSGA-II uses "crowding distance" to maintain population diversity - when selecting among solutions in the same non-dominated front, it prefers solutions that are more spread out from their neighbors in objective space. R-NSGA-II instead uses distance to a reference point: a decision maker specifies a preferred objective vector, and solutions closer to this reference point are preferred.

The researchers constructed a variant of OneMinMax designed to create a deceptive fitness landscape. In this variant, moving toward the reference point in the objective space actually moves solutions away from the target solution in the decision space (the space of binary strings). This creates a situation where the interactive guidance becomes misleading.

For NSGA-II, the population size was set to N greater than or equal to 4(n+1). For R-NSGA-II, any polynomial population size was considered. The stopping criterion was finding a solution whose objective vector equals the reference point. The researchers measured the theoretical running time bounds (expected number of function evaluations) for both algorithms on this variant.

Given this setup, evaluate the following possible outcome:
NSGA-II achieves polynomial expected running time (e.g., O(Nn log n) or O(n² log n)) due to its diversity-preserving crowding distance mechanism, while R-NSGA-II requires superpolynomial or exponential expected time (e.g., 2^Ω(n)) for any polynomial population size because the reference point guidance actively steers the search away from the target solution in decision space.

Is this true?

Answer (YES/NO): YES